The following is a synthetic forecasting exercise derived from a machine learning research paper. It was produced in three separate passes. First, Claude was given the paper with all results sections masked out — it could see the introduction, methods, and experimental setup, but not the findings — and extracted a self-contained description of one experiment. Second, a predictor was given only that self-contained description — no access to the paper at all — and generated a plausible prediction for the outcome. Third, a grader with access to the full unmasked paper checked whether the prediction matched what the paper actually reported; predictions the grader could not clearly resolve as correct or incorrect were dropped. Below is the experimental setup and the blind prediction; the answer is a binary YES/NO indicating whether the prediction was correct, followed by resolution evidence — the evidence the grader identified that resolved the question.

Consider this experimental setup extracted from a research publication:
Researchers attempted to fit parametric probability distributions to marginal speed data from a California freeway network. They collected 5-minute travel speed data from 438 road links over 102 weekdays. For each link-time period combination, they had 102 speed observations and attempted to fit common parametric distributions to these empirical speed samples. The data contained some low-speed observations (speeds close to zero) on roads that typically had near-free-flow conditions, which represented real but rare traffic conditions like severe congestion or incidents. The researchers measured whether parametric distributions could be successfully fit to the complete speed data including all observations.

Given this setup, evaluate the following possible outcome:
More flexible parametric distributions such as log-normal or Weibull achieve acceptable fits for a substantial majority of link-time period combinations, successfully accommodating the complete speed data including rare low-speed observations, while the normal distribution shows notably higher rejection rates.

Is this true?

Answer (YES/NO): NO